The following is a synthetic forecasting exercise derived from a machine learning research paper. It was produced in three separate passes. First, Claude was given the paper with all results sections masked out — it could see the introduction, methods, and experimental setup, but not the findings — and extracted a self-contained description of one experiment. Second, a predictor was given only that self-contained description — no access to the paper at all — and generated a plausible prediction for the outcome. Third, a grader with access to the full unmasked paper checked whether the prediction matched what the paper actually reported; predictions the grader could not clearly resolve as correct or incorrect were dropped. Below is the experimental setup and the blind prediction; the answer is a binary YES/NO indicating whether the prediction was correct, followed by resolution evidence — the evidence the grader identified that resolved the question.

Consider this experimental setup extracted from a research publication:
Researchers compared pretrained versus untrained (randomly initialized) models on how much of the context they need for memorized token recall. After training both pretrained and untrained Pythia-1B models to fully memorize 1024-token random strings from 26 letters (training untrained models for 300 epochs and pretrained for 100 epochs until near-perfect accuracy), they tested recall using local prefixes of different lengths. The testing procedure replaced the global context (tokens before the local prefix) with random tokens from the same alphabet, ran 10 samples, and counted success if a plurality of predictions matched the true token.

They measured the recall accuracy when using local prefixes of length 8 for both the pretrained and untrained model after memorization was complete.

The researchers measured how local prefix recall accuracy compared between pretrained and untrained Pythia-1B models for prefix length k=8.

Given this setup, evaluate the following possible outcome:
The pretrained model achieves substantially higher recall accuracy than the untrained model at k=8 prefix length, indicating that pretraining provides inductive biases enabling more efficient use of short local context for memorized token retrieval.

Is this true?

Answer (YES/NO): YES